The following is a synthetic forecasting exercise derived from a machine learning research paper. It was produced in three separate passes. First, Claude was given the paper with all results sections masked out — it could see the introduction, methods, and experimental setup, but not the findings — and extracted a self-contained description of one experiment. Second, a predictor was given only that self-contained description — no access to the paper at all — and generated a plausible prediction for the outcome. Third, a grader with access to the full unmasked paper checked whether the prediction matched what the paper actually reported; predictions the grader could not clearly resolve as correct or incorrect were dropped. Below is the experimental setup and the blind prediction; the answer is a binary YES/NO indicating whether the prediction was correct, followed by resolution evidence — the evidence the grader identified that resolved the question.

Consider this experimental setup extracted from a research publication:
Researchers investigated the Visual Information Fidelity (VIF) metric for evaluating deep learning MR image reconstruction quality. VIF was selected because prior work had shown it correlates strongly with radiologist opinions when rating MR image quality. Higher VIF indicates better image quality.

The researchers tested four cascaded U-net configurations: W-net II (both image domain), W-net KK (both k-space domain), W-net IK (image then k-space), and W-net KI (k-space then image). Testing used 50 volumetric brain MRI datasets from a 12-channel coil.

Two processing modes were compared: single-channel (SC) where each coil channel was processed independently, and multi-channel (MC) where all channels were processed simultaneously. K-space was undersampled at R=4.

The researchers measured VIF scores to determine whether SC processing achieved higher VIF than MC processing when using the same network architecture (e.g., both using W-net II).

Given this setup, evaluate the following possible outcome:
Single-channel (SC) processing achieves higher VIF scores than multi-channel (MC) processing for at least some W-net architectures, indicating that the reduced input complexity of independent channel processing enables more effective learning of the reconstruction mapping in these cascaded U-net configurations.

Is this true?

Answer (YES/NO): NO